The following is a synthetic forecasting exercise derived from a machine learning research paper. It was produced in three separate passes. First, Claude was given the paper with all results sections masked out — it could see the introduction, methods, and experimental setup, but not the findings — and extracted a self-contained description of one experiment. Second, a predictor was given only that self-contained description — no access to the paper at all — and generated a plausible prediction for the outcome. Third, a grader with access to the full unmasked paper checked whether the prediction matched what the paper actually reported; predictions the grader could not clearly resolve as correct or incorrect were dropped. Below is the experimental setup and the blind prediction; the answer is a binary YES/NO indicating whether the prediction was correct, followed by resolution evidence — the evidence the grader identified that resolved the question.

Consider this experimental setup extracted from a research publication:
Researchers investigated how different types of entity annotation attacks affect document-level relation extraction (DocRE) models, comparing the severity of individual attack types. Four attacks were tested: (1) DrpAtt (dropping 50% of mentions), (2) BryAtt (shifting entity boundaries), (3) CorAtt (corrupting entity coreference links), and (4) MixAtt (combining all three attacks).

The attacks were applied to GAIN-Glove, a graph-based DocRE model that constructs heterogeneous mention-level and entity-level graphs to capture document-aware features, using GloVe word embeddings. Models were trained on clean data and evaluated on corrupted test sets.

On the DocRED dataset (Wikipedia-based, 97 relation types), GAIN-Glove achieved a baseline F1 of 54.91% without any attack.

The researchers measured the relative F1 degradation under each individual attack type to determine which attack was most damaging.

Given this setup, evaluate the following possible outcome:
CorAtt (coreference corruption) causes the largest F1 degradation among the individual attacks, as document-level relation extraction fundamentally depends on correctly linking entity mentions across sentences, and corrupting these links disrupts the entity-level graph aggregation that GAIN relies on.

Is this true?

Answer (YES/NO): YES